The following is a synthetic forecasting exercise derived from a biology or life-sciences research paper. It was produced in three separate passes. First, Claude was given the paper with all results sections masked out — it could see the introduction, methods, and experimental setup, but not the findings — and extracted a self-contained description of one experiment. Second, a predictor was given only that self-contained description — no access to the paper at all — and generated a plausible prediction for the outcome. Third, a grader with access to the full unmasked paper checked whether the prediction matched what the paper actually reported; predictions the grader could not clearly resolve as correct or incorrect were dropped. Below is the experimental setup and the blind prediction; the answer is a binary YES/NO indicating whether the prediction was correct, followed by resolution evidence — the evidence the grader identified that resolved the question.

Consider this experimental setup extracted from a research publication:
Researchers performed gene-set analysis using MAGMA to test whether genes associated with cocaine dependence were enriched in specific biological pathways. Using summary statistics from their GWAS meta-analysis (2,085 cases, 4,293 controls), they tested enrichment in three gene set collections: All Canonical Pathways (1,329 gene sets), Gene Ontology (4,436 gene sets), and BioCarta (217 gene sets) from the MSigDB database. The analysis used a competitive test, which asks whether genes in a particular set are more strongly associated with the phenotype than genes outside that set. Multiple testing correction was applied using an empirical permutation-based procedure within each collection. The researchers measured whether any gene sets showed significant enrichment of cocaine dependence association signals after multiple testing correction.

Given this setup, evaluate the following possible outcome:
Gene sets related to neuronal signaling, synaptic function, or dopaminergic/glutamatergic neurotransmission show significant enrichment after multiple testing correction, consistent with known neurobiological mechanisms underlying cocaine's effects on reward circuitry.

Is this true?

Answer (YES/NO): NO